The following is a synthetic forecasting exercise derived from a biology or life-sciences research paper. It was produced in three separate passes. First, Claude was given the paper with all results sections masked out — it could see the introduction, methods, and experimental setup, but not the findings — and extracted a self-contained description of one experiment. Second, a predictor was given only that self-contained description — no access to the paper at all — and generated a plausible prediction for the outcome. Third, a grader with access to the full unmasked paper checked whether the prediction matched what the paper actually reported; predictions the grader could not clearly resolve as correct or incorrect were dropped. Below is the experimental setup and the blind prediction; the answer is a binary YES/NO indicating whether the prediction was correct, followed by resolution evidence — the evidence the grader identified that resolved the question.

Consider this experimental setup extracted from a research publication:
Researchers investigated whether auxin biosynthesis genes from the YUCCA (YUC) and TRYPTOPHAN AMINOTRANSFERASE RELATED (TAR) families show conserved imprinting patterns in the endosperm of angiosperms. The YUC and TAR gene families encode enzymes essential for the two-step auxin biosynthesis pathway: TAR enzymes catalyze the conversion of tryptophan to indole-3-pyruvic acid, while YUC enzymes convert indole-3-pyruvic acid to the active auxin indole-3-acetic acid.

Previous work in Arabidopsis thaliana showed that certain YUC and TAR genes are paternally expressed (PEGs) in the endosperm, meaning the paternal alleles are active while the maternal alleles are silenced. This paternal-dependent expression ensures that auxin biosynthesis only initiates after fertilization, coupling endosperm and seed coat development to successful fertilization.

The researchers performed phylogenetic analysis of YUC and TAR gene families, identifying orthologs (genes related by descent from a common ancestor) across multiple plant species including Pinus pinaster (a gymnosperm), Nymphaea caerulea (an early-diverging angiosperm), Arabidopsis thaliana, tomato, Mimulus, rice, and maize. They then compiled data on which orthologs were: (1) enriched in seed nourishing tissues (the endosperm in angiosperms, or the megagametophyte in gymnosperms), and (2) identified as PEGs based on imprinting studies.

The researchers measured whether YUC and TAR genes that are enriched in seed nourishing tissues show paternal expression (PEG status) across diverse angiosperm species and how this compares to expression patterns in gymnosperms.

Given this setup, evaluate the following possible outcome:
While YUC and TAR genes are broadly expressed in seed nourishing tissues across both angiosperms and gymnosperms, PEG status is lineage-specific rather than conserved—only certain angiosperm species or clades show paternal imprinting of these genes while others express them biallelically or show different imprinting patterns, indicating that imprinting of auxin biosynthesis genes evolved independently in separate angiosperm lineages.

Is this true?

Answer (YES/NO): NO